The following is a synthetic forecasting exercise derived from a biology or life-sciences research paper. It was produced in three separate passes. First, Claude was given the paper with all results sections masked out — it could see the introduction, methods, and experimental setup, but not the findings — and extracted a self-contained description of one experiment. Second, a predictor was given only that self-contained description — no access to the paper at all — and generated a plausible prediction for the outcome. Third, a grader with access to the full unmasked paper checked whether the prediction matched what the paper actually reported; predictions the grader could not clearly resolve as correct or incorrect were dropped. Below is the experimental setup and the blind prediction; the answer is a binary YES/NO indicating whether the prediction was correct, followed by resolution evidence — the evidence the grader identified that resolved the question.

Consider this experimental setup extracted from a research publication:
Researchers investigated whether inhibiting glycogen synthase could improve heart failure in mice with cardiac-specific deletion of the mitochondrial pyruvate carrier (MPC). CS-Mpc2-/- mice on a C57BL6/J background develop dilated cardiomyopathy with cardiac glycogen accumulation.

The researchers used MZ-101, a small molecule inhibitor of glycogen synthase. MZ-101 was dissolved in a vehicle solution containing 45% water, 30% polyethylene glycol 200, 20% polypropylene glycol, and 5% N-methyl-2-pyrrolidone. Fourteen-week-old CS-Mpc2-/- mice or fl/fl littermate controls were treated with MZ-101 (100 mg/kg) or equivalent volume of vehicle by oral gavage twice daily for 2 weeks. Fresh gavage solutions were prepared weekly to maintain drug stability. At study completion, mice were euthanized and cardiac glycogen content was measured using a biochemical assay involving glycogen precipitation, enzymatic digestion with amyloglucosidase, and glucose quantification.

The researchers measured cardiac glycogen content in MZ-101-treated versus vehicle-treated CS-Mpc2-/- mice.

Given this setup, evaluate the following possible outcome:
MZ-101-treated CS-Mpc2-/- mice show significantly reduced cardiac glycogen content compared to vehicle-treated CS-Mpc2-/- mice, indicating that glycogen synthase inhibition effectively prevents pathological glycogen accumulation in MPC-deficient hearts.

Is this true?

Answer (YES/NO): YES